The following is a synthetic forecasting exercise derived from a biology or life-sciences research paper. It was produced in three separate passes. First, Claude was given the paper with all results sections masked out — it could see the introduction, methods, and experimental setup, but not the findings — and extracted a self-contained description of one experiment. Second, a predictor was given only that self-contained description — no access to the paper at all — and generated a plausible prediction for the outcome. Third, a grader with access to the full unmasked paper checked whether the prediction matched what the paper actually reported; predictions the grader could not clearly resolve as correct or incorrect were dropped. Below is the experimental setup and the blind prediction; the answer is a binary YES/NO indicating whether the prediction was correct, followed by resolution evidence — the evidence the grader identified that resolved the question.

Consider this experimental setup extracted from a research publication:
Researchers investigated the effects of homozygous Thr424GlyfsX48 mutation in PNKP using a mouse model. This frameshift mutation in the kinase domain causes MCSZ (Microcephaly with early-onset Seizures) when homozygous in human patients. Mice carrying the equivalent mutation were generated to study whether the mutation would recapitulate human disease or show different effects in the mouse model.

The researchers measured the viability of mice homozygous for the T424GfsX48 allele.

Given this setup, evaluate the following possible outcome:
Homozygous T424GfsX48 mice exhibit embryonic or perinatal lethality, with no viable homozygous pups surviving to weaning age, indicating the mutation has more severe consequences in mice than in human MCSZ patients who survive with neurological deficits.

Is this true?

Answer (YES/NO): YES